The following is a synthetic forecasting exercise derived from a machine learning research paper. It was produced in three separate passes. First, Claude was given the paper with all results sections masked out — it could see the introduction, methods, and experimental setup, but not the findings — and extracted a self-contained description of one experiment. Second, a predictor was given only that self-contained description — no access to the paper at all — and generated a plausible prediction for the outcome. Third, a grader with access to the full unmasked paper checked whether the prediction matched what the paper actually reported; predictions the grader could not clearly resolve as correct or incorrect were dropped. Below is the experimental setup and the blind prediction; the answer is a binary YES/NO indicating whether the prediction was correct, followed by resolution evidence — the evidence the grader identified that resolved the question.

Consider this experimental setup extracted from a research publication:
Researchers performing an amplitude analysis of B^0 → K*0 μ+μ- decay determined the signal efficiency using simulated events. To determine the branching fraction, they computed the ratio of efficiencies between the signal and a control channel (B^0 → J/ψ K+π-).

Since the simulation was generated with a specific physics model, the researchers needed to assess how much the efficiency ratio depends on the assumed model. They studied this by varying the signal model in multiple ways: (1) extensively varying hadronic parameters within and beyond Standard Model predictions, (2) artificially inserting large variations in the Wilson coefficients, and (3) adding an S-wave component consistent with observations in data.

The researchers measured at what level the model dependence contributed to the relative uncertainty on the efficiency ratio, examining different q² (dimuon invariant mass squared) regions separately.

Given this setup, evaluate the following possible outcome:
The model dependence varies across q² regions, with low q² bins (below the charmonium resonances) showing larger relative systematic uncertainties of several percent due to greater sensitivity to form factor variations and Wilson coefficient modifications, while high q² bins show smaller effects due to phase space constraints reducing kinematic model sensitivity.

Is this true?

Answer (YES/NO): NO